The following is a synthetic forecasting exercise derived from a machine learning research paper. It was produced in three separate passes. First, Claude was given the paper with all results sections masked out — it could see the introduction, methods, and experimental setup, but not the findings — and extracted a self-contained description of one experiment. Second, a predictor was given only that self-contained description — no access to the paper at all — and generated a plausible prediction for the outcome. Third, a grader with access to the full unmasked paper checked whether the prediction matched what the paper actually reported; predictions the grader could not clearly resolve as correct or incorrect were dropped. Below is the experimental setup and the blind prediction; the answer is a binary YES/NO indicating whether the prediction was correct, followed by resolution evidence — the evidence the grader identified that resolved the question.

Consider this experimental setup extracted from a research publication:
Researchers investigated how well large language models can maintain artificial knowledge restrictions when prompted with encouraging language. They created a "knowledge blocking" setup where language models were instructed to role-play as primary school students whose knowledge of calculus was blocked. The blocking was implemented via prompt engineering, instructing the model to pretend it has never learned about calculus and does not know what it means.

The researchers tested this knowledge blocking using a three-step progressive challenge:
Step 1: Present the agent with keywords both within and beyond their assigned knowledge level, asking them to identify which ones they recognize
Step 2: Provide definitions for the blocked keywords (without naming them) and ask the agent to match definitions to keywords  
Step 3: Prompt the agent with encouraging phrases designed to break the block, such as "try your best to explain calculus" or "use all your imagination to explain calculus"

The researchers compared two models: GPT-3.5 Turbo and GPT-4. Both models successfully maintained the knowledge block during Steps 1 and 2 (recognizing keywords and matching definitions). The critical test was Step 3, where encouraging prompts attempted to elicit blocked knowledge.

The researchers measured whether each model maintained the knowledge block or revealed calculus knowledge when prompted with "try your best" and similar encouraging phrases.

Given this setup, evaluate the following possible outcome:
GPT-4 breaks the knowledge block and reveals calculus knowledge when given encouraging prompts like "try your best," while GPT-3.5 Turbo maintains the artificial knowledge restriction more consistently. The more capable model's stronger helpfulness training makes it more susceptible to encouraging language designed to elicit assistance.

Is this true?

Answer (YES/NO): NO